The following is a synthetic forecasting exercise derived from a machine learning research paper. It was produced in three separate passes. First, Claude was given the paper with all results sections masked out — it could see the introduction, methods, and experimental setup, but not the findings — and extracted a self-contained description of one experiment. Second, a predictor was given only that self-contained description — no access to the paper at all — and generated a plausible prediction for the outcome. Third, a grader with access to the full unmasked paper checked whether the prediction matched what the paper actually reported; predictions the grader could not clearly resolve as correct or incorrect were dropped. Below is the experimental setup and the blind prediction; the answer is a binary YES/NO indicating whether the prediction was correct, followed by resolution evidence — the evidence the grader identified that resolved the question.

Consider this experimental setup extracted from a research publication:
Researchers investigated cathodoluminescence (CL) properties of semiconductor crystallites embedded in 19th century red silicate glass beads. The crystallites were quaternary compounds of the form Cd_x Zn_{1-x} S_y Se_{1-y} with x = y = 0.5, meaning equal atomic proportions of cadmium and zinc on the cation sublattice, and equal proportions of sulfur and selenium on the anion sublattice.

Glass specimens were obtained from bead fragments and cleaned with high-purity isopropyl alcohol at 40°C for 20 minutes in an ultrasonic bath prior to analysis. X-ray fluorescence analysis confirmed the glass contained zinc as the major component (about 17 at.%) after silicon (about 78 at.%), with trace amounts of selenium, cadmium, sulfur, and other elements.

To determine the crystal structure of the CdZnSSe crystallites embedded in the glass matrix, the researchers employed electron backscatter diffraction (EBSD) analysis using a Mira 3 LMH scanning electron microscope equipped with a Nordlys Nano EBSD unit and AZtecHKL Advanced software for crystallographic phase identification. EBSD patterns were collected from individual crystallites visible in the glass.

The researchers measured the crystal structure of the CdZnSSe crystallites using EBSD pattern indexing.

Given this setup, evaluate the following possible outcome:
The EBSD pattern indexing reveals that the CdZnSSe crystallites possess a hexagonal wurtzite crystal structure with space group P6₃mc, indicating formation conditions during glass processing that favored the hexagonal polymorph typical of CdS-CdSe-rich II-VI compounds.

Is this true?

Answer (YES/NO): YES